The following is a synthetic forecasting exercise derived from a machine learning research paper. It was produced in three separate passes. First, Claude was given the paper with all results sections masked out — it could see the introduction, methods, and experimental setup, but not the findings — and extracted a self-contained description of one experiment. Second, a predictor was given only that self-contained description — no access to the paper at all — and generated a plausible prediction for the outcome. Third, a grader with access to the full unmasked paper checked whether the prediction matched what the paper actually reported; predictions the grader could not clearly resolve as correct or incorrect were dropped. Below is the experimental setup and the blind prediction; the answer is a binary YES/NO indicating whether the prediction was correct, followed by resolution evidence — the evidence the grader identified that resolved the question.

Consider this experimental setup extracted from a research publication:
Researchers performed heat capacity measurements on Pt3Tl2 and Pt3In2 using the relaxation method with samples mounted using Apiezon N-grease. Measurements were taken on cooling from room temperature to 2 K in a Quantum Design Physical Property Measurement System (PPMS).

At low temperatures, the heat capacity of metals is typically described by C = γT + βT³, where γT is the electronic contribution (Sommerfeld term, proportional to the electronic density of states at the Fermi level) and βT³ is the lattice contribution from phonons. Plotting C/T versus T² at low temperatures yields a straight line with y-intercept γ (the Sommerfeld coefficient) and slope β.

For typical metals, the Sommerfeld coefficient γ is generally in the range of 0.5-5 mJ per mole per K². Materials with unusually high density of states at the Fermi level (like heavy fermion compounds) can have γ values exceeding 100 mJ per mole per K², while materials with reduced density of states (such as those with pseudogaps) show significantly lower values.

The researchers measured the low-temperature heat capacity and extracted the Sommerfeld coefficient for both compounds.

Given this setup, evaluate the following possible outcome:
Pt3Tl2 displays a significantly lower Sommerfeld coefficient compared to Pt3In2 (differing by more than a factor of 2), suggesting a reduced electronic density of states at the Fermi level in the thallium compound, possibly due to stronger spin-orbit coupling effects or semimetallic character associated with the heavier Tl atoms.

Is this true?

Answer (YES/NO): YES